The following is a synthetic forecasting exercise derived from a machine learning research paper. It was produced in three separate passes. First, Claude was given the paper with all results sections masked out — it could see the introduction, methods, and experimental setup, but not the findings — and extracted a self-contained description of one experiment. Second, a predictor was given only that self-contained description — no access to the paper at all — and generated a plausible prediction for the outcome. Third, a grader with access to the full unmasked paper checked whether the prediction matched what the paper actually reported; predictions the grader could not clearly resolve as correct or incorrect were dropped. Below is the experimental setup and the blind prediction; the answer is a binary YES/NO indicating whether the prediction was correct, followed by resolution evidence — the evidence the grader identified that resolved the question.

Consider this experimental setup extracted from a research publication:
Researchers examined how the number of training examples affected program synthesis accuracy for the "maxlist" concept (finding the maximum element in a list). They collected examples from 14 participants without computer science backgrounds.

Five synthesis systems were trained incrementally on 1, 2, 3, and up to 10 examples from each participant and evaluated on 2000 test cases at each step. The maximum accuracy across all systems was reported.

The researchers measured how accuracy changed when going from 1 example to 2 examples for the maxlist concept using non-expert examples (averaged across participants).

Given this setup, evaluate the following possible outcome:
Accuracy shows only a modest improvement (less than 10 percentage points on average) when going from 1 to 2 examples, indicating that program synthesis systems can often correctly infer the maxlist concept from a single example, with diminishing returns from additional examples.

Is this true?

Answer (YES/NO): NO